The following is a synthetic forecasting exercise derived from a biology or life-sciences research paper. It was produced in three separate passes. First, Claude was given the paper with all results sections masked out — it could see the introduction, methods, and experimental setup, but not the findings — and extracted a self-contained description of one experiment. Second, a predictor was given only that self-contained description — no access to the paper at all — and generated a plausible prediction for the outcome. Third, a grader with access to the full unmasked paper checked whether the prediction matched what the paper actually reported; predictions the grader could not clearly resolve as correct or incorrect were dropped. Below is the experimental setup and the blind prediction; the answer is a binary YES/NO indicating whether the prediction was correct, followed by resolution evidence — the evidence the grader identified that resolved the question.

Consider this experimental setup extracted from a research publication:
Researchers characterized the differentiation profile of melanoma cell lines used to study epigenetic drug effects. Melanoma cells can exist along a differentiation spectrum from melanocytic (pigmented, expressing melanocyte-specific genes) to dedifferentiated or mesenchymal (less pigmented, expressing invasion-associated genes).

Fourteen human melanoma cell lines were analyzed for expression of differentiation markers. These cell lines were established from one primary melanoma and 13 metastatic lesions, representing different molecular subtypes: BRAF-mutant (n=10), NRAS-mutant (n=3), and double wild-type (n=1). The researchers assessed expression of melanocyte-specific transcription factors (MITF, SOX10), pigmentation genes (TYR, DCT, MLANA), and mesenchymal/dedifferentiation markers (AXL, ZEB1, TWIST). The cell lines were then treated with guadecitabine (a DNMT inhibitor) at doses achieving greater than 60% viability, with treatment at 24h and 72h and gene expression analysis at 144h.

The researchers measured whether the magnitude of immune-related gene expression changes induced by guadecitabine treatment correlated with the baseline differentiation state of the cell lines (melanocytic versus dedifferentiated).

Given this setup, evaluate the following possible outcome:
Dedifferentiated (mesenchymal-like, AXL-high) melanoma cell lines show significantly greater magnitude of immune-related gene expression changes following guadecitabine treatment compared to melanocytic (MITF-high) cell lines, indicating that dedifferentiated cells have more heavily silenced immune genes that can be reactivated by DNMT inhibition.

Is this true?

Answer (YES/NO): NO